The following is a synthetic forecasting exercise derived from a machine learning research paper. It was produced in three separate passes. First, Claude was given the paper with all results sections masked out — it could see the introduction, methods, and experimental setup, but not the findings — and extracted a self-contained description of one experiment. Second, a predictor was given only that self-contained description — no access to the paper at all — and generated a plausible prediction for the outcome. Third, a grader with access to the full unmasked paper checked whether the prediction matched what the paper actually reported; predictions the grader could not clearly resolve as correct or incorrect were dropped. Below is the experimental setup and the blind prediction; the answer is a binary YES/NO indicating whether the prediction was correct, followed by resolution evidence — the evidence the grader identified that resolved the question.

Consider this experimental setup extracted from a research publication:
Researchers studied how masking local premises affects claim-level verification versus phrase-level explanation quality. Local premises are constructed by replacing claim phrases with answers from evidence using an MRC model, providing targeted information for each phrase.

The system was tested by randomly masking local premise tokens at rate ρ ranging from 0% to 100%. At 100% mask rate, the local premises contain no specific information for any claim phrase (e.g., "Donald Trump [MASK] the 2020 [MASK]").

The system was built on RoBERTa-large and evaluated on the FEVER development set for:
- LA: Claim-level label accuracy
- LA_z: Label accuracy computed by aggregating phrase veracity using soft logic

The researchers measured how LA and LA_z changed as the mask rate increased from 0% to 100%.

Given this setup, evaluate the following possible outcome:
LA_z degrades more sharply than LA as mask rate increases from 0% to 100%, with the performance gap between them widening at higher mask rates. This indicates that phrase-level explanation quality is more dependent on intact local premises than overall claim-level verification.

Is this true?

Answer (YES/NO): NO